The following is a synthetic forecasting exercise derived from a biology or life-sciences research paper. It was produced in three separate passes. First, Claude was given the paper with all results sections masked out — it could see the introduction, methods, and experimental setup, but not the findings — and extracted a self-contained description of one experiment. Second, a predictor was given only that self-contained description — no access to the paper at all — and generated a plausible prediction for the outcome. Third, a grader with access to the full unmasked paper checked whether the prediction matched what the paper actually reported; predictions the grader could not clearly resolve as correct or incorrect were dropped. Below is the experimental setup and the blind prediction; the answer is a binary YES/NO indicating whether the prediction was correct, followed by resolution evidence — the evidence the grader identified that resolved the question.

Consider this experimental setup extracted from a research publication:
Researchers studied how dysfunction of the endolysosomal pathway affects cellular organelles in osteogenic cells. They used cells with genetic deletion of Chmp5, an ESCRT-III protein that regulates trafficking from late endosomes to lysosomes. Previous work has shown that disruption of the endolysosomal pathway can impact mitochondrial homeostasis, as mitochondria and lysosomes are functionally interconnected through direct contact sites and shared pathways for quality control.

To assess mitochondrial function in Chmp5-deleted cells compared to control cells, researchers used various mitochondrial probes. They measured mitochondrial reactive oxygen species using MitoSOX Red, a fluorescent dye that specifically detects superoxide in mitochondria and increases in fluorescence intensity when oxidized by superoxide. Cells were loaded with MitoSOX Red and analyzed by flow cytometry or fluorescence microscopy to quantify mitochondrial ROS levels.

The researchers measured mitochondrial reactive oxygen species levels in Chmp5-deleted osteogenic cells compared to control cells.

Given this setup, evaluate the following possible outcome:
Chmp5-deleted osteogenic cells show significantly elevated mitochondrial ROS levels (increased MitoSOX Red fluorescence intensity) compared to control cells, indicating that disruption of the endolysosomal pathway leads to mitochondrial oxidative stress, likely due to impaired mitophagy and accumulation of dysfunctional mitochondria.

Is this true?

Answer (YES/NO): YES